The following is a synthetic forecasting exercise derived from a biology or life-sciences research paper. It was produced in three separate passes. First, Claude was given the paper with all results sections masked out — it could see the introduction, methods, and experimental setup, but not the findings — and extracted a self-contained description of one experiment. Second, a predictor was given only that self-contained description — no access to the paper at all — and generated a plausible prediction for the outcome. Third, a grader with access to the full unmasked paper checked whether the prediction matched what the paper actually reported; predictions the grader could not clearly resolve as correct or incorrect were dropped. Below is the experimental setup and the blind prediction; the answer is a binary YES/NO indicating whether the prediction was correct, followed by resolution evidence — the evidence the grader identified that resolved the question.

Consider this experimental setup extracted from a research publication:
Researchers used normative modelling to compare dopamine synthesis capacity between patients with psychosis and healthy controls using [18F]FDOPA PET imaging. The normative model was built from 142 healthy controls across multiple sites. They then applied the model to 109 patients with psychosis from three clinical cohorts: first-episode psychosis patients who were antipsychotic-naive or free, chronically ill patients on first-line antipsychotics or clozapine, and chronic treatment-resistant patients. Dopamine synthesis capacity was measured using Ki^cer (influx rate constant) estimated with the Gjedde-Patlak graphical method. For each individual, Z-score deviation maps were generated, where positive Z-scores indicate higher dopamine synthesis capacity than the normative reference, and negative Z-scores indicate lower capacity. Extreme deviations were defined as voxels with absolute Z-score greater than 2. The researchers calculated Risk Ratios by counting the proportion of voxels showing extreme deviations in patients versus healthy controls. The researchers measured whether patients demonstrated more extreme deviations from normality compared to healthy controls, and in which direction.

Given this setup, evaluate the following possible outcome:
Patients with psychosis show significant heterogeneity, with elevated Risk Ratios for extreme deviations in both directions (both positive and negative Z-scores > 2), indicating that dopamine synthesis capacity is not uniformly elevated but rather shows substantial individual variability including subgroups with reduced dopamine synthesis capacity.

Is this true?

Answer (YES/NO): YES